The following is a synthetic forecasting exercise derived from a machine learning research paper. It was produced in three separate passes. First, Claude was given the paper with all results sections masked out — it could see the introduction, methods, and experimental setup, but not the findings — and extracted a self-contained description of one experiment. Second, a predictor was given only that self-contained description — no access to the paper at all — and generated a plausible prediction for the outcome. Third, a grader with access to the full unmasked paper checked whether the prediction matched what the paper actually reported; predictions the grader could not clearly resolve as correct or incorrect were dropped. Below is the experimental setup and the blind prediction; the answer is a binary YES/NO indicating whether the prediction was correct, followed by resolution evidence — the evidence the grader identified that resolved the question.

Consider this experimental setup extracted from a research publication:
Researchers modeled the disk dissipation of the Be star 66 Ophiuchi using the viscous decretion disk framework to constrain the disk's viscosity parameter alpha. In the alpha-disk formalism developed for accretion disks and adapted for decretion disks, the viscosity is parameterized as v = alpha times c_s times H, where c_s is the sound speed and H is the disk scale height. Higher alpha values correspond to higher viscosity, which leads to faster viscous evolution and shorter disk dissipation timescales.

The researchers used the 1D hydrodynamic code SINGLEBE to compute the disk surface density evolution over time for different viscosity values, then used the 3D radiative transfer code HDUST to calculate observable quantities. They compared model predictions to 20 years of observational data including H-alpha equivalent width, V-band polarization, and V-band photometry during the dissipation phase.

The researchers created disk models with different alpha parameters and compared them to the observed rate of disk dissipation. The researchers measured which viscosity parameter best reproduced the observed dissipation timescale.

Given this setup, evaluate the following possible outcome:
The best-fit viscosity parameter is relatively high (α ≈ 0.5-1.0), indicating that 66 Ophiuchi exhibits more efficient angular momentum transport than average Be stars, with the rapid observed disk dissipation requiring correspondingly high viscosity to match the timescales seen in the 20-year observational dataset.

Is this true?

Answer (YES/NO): NO